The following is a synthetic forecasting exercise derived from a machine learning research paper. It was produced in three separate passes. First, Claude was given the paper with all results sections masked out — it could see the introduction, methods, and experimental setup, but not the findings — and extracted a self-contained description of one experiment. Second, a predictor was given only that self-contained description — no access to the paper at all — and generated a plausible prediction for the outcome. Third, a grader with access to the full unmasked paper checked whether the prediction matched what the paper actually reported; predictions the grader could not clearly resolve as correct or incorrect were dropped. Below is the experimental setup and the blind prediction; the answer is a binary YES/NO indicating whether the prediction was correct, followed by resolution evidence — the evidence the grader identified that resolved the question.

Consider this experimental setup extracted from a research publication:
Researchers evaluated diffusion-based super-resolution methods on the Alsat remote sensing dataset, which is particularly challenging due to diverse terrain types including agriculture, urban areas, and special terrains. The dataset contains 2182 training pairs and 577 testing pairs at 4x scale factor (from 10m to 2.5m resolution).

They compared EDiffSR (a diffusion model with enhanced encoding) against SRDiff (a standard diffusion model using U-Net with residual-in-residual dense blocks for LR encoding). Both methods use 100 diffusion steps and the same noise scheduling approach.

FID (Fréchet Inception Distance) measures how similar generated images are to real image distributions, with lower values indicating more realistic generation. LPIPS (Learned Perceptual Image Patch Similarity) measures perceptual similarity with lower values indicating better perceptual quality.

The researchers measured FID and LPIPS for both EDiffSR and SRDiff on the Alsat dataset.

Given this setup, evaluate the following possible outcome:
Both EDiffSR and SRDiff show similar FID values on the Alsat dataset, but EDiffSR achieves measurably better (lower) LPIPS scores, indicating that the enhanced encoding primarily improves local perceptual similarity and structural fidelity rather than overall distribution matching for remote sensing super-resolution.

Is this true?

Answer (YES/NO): NO